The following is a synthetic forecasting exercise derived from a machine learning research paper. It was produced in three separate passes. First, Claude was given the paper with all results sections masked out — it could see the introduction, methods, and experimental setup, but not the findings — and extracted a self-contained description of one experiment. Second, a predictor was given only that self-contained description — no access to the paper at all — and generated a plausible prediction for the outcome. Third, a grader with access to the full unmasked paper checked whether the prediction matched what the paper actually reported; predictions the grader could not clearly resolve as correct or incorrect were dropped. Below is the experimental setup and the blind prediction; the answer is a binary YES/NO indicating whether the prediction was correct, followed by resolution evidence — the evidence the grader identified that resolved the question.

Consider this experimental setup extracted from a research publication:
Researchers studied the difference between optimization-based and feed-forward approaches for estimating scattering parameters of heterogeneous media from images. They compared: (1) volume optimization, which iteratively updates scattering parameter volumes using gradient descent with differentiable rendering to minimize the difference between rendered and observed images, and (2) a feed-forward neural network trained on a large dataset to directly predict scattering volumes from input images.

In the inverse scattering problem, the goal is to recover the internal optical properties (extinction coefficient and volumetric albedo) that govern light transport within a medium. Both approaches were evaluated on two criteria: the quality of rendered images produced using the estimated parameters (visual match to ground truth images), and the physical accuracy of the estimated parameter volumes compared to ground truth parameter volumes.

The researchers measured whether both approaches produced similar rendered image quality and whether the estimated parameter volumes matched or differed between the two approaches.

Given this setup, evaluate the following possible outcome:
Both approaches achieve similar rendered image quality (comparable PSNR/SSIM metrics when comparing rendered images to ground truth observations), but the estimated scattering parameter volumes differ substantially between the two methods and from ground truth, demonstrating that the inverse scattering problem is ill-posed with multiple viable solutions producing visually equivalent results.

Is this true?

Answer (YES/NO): NO